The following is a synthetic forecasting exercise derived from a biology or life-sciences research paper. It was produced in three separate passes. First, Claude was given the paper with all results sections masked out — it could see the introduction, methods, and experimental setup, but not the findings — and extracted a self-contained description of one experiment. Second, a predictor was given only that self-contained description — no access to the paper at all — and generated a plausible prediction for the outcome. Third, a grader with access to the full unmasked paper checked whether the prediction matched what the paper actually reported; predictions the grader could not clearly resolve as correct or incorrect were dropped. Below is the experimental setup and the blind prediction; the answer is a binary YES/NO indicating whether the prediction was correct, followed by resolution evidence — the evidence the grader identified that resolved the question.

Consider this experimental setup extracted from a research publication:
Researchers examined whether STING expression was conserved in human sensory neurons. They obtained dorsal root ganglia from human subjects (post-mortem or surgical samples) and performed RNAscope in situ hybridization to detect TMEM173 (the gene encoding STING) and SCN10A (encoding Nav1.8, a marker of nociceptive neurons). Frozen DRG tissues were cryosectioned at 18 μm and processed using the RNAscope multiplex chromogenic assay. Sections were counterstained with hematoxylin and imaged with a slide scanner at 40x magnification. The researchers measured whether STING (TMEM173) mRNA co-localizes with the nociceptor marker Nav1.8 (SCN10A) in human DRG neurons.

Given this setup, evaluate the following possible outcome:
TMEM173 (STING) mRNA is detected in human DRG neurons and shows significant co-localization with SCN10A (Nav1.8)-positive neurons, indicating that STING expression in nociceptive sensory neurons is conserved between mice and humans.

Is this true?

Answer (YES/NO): YES